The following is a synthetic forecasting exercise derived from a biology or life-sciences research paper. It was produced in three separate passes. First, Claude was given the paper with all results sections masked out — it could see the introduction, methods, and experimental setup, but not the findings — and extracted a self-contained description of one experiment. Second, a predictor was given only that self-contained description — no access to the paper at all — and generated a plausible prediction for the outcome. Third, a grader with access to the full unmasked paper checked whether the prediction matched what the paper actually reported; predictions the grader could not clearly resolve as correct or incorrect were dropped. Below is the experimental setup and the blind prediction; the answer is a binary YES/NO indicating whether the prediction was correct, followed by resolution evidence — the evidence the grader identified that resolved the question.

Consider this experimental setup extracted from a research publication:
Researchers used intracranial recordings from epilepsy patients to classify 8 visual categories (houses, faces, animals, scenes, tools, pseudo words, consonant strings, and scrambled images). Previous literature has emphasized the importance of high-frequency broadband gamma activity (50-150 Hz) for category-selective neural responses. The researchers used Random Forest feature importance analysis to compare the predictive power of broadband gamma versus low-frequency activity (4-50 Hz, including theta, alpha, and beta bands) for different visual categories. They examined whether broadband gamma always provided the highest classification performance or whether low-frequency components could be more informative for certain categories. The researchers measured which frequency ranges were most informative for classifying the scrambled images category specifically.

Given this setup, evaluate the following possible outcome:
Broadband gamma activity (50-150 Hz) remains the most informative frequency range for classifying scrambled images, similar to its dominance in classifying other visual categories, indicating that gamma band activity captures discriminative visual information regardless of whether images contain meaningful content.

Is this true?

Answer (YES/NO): NO